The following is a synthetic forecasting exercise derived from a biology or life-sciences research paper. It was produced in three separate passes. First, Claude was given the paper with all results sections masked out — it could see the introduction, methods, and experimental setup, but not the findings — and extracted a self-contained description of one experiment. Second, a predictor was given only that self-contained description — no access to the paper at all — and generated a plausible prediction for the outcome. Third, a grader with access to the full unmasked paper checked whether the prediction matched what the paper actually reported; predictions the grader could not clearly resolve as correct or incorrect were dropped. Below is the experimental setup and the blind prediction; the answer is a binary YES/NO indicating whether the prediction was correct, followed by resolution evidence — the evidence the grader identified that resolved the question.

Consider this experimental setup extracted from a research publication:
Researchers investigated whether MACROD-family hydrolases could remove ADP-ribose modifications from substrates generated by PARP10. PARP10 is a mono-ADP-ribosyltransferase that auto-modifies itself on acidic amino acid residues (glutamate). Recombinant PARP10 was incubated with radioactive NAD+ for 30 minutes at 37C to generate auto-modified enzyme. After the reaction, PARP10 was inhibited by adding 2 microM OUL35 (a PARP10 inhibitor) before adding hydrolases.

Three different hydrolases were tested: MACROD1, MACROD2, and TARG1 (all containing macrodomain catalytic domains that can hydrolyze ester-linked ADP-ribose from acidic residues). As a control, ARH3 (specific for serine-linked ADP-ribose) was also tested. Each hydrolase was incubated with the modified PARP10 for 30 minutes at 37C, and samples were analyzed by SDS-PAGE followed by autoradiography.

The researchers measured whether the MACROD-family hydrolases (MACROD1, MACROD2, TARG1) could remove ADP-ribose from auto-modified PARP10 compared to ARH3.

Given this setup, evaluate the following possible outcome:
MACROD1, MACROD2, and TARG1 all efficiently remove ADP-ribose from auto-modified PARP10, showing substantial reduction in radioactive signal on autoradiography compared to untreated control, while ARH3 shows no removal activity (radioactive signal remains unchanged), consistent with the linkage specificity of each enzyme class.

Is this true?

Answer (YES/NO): NO